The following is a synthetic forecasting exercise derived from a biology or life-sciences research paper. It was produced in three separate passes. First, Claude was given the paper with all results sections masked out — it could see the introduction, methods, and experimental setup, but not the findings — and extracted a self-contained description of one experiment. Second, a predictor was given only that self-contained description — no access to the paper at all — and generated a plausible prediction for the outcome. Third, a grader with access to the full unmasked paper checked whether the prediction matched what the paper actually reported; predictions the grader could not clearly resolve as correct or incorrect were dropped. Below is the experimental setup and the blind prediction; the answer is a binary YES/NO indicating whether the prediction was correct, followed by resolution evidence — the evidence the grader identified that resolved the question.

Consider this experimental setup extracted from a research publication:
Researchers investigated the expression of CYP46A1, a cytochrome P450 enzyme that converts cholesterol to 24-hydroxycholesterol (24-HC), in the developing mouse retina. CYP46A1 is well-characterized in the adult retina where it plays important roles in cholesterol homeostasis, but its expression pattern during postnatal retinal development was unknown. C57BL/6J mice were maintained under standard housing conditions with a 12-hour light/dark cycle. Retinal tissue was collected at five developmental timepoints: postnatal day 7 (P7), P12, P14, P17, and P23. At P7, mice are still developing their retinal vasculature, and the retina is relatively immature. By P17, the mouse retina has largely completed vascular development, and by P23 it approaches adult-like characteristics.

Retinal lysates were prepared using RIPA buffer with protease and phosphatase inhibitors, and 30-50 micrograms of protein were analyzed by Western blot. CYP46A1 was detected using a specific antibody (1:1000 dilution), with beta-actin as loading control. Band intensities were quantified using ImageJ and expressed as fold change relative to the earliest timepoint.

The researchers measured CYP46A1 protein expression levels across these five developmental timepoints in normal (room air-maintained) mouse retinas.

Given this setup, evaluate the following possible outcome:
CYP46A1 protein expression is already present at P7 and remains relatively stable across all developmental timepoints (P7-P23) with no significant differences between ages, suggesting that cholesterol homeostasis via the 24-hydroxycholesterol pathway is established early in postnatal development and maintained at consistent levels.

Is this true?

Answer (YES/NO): NO